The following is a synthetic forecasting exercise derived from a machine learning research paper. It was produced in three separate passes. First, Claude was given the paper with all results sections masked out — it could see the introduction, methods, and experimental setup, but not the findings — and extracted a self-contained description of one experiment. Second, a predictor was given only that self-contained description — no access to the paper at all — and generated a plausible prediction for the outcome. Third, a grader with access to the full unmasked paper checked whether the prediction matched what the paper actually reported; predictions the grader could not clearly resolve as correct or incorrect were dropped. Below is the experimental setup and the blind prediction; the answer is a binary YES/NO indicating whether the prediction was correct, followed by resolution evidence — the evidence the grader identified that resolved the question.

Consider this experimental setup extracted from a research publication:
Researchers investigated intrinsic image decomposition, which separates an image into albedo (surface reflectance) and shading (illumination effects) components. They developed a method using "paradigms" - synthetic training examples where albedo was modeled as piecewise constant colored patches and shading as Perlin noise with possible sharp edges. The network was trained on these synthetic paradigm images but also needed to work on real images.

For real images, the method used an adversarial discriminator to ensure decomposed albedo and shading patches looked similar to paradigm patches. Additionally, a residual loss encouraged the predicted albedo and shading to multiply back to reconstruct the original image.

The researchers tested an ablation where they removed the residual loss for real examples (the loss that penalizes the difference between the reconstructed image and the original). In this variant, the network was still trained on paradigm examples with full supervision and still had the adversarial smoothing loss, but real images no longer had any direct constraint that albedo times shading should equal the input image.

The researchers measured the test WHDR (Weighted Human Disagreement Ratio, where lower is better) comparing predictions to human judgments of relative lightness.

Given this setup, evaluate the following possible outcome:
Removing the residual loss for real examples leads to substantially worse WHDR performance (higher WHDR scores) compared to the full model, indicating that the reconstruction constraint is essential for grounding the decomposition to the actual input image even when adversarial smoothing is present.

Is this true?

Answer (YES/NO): YES